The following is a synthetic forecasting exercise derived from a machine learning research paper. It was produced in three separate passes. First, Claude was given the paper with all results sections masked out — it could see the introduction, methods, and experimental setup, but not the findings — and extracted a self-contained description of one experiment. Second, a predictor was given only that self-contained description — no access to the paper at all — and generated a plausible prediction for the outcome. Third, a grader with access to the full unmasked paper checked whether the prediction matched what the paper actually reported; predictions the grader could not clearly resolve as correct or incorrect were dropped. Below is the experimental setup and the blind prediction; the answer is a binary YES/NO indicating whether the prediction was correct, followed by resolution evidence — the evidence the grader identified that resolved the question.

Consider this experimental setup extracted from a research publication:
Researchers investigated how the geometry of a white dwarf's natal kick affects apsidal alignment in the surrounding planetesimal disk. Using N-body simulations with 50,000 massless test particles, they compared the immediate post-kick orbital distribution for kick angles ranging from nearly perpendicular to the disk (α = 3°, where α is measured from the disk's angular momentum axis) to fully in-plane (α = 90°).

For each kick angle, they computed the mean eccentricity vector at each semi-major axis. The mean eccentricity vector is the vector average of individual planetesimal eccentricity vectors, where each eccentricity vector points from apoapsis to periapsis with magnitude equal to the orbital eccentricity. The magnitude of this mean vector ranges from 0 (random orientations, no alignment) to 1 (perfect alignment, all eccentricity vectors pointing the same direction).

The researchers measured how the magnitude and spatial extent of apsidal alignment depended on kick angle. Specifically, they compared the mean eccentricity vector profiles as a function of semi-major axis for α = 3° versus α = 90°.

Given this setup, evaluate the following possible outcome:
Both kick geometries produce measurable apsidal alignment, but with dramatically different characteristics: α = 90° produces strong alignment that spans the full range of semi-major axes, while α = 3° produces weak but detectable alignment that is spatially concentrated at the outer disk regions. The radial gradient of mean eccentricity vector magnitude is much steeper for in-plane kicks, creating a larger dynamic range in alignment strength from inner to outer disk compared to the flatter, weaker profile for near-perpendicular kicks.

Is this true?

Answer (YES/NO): NO